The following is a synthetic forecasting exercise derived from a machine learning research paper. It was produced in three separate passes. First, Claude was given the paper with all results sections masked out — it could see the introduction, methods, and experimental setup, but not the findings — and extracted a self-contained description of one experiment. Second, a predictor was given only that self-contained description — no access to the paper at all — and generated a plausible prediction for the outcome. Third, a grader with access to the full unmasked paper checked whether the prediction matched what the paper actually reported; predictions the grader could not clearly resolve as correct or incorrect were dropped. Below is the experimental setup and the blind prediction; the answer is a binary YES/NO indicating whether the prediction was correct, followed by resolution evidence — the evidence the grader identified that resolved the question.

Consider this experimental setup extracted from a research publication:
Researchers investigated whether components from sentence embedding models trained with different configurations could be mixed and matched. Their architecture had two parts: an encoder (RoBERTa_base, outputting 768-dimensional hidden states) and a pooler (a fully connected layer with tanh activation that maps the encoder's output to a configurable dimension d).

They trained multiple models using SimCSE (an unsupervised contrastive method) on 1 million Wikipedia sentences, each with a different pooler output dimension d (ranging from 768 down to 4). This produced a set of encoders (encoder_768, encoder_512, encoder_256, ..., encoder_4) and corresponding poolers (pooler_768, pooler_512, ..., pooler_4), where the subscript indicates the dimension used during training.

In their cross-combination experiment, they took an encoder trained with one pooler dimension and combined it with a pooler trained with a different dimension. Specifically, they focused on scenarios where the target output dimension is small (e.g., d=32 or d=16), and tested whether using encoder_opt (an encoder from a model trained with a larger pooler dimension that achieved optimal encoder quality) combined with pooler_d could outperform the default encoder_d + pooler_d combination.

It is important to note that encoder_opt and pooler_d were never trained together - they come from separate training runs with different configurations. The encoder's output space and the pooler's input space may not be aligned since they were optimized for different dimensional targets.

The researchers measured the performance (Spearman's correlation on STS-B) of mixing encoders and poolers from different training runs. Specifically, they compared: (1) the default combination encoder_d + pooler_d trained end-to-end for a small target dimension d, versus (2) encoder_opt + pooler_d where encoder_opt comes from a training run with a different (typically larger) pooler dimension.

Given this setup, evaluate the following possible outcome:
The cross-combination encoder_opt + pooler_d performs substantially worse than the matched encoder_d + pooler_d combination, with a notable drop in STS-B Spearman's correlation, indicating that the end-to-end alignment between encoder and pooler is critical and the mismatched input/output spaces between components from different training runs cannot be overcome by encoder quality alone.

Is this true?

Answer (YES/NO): NO